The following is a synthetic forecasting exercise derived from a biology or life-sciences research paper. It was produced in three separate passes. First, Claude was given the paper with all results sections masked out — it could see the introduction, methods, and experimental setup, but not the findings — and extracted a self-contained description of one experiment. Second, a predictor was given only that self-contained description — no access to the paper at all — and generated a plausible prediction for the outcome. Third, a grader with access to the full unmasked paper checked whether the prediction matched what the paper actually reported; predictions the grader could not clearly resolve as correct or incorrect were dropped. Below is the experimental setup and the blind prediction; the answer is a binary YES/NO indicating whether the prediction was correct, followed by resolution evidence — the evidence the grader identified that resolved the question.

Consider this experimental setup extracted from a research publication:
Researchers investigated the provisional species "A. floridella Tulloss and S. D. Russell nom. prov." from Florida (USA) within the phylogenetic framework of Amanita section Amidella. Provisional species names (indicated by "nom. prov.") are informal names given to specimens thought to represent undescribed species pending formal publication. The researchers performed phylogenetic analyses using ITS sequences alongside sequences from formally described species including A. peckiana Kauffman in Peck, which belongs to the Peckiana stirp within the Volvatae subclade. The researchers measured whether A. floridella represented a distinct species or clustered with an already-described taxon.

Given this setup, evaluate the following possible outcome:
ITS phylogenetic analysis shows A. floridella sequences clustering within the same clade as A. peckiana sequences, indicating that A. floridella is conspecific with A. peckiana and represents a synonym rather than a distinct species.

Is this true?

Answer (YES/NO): YES